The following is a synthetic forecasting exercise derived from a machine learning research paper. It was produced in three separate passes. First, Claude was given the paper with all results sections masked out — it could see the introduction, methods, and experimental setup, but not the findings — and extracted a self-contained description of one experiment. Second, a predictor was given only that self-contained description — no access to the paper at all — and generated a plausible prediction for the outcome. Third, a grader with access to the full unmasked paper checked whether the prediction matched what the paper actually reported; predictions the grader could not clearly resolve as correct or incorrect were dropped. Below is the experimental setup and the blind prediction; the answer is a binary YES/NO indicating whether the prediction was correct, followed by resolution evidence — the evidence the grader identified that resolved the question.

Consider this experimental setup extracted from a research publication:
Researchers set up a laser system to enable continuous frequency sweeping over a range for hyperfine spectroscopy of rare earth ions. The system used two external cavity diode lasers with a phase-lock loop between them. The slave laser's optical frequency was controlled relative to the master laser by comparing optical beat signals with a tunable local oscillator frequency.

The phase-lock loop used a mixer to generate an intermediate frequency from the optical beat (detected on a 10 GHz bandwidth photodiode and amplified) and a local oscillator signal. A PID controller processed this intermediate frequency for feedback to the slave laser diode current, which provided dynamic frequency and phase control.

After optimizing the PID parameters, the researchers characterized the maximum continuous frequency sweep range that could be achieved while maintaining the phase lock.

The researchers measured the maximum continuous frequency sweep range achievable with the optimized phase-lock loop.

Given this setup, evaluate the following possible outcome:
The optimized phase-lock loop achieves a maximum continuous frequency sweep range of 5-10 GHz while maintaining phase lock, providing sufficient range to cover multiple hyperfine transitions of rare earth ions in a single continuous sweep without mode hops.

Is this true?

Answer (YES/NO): NO